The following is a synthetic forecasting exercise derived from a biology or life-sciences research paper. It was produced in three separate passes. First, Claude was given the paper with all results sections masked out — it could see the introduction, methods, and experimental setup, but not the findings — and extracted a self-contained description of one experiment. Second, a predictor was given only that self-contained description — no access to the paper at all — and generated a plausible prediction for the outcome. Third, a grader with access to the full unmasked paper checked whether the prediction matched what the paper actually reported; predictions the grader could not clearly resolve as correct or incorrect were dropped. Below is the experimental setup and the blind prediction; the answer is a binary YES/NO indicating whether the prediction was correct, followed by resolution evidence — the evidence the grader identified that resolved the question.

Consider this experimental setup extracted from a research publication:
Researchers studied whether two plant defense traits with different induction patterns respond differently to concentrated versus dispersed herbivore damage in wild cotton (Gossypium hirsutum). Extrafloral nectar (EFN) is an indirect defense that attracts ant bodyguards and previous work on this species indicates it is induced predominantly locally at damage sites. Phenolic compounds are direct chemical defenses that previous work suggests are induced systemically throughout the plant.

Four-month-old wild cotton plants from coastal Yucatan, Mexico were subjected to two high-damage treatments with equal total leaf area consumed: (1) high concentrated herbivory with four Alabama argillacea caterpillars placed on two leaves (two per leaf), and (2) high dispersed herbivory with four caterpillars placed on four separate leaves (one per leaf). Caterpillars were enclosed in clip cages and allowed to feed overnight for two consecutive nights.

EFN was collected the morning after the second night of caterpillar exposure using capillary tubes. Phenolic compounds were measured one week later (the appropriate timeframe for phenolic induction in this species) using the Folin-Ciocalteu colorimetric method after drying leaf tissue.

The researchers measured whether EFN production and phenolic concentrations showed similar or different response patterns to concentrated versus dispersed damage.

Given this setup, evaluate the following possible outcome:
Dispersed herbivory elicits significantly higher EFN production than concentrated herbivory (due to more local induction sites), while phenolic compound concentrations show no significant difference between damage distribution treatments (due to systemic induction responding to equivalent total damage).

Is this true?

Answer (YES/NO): YES